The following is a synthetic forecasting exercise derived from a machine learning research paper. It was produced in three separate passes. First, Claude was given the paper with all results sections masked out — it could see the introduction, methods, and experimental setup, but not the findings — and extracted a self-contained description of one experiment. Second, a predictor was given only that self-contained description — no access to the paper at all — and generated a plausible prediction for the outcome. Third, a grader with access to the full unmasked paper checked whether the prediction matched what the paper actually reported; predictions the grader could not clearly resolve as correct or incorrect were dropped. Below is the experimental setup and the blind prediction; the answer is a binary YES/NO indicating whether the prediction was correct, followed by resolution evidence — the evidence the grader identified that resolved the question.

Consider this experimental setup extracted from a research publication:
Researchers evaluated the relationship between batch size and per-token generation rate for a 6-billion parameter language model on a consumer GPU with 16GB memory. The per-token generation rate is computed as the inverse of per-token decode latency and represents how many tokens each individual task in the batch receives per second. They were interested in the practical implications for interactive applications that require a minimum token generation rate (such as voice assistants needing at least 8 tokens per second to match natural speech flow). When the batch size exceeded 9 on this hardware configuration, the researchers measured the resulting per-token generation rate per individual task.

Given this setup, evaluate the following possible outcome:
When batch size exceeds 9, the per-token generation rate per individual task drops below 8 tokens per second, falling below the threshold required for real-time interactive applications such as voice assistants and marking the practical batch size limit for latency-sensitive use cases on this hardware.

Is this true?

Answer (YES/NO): NO